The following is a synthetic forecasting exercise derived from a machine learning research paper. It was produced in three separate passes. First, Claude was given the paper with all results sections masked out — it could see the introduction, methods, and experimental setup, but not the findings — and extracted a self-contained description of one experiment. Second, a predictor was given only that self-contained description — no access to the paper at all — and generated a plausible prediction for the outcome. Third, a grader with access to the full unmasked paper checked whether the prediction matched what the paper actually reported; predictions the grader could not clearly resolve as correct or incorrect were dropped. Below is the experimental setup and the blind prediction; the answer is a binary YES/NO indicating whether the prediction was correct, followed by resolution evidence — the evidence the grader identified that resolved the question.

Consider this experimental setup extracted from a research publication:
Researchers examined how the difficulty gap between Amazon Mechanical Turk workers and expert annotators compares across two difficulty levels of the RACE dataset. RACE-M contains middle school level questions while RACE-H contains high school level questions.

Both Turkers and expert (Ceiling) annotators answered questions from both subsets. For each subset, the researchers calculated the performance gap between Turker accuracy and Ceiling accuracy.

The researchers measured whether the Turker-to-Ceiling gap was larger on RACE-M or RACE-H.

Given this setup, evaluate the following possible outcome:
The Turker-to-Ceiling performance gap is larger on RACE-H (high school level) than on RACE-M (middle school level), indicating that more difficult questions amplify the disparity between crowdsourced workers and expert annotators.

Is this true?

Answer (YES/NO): YES